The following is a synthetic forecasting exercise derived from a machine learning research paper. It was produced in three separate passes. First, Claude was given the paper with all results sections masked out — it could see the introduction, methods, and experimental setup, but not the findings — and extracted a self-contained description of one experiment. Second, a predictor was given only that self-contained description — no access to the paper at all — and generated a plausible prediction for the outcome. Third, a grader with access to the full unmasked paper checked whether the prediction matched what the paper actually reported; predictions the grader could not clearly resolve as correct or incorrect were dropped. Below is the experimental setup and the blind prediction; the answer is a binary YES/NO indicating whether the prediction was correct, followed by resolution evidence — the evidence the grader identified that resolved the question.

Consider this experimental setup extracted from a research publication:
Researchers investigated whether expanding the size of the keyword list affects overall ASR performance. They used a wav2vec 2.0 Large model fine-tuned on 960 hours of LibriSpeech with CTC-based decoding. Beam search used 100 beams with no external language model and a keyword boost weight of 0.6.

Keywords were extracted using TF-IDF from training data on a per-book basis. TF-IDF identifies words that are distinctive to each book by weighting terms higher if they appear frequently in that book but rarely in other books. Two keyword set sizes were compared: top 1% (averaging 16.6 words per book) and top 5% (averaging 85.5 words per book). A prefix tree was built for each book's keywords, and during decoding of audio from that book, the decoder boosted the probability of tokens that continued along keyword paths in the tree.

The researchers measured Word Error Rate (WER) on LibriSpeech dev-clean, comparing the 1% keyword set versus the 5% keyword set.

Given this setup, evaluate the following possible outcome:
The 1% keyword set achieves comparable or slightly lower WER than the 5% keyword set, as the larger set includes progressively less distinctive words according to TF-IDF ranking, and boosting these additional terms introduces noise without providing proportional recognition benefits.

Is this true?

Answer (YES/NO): NO